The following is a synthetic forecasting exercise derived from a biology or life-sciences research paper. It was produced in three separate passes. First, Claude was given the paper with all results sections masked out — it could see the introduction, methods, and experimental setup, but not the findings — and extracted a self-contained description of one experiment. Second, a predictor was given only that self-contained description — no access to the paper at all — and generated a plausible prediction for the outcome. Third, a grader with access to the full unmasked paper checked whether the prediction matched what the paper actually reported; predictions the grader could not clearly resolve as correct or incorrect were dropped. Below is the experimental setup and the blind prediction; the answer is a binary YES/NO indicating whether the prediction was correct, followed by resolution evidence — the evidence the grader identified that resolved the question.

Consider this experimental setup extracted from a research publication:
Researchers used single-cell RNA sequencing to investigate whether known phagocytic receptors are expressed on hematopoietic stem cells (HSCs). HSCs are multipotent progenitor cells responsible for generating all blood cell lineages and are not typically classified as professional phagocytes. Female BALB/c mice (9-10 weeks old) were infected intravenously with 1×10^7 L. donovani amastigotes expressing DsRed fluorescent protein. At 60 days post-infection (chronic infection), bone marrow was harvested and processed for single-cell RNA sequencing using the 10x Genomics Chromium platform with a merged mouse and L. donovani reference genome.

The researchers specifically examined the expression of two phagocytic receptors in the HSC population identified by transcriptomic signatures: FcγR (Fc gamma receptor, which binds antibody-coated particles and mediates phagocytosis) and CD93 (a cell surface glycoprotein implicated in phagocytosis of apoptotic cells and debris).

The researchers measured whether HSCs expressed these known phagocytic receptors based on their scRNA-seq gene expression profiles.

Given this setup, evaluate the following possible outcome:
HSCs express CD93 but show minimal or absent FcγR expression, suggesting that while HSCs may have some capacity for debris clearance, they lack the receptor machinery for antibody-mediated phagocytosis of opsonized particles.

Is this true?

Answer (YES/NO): NO